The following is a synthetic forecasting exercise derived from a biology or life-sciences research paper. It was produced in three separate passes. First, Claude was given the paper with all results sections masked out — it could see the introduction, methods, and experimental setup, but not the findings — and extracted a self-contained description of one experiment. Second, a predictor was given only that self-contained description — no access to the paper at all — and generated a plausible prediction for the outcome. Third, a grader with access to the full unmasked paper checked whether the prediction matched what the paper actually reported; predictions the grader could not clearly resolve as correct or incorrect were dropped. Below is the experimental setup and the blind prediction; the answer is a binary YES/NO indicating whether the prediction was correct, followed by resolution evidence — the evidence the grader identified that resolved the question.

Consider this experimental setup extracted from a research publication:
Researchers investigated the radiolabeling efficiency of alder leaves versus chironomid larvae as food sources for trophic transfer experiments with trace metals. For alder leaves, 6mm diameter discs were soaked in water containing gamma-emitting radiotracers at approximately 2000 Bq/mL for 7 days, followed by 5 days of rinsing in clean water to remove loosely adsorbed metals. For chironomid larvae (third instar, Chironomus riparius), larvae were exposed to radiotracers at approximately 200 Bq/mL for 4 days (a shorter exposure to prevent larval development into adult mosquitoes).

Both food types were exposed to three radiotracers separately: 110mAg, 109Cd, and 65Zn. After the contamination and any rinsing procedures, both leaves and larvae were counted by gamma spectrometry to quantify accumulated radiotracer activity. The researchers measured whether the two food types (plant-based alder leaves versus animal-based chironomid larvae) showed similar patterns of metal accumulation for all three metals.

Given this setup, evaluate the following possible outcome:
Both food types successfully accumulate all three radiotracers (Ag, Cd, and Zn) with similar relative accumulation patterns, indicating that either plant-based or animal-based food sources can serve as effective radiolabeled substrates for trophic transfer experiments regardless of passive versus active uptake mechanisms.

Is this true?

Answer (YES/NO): NO